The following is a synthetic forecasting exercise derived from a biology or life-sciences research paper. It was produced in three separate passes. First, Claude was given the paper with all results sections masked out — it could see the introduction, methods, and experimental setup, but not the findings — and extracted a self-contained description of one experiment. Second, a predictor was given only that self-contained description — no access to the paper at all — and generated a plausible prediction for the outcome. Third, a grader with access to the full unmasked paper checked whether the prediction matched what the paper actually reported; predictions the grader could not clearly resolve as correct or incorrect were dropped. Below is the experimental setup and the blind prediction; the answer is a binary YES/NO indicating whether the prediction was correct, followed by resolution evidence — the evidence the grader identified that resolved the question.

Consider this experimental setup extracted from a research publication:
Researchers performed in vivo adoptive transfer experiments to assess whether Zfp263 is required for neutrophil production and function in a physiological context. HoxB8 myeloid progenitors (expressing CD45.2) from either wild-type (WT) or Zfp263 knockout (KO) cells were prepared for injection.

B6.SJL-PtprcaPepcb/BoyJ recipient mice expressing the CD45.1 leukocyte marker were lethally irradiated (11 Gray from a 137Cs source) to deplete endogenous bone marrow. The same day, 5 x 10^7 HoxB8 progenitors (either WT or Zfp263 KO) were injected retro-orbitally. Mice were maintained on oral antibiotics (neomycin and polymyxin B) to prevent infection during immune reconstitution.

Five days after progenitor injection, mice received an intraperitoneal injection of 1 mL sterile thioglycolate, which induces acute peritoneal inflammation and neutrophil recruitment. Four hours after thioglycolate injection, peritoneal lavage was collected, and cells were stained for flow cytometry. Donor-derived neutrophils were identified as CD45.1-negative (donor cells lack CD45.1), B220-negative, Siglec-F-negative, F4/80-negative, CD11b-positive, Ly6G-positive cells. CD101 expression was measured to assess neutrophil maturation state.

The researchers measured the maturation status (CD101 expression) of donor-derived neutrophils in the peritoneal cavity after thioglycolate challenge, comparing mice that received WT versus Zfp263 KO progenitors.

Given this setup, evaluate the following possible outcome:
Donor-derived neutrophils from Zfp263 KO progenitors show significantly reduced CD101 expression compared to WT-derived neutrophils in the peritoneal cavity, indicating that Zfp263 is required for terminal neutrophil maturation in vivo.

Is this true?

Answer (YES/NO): YES